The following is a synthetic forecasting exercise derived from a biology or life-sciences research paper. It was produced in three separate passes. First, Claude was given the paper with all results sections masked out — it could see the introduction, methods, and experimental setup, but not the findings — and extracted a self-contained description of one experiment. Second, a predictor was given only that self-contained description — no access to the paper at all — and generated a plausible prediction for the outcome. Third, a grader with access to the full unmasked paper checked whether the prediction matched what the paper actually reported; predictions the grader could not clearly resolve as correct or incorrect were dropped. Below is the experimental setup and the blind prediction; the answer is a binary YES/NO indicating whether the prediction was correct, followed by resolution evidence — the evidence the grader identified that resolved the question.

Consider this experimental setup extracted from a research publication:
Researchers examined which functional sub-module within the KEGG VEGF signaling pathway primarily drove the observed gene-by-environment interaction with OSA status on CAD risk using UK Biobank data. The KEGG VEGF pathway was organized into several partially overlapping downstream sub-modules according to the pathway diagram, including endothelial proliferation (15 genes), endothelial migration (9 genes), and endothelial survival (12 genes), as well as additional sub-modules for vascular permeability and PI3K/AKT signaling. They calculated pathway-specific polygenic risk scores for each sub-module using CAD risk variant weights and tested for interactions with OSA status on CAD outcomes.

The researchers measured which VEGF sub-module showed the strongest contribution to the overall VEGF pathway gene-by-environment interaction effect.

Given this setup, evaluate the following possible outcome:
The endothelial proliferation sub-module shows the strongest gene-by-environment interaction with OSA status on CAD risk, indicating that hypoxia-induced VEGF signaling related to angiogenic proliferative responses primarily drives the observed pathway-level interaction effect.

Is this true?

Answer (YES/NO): NO